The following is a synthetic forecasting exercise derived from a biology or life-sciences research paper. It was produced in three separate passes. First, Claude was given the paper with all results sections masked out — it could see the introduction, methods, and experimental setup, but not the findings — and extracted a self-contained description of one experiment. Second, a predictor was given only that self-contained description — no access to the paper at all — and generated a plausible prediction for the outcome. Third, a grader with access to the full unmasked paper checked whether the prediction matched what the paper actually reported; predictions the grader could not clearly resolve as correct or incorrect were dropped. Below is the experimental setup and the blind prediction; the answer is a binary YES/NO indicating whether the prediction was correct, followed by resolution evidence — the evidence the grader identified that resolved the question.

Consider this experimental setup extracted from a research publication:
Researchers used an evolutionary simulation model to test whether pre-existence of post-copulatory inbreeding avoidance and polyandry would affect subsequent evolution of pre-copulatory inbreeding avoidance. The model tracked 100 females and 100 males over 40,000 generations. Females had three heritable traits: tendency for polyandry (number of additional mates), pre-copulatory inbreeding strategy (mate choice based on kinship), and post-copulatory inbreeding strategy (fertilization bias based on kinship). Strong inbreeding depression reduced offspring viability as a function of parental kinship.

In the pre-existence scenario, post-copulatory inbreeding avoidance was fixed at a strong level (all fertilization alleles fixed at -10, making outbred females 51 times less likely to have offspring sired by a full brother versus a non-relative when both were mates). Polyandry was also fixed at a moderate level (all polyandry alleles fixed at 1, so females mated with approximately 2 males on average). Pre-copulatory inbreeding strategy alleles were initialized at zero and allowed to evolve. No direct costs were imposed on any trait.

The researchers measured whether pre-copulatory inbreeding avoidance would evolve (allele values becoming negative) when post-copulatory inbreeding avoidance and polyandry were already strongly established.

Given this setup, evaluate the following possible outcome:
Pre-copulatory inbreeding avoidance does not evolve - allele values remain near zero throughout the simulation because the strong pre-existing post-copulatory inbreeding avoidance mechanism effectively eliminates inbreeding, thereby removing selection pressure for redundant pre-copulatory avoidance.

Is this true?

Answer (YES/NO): NO